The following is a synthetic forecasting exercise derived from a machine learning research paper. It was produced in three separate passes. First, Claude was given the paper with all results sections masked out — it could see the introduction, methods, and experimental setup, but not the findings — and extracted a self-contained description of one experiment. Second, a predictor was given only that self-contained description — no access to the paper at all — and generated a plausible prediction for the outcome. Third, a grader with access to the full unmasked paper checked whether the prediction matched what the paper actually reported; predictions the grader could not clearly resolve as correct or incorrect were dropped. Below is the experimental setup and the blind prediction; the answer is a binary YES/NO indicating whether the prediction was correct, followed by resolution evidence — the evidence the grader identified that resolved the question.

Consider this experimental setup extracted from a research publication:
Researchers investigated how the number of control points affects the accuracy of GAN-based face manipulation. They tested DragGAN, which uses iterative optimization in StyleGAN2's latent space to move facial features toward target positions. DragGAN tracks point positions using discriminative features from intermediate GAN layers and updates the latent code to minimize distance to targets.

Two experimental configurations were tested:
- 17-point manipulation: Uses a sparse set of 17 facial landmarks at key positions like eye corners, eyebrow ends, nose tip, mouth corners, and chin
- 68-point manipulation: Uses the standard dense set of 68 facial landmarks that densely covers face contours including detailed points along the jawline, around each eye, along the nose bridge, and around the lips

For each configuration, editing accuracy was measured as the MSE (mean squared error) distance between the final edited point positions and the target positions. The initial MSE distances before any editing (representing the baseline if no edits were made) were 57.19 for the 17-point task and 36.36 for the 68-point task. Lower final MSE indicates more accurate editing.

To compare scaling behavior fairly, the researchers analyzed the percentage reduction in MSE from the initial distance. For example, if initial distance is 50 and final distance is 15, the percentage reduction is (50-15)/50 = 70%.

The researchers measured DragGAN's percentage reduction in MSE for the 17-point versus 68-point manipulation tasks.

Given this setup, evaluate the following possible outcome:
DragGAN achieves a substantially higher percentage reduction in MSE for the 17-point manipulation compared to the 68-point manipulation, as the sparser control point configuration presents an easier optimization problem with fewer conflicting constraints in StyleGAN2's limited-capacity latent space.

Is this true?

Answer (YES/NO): NO